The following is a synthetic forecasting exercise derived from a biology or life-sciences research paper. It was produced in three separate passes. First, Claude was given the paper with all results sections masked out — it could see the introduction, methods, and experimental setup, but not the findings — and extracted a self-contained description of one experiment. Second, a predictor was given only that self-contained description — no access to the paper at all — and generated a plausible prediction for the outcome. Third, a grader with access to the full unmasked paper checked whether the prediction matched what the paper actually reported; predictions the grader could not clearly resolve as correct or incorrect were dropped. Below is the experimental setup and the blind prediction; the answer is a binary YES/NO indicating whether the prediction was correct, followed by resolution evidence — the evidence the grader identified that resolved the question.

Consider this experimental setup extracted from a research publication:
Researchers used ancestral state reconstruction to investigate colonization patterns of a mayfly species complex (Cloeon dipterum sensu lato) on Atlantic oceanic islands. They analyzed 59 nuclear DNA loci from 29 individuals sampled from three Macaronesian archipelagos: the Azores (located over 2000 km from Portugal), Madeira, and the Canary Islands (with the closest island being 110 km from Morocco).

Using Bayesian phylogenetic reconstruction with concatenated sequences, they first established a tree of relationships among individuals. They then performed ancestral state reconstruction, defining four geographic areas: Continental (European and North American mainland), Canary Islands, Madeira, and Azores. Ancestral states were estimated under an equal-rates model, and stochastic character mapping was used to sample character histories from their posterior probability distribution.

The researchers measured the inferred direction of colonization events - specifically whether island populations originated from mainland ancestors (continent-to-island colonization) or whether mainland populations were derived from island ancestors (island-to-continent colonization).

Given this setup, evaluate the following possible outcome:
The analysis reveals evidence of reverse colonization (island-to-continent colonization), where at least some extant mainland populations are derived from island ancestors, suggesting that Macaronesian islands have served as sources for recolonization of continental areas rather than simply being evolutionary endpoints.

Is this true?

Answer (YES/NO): NO